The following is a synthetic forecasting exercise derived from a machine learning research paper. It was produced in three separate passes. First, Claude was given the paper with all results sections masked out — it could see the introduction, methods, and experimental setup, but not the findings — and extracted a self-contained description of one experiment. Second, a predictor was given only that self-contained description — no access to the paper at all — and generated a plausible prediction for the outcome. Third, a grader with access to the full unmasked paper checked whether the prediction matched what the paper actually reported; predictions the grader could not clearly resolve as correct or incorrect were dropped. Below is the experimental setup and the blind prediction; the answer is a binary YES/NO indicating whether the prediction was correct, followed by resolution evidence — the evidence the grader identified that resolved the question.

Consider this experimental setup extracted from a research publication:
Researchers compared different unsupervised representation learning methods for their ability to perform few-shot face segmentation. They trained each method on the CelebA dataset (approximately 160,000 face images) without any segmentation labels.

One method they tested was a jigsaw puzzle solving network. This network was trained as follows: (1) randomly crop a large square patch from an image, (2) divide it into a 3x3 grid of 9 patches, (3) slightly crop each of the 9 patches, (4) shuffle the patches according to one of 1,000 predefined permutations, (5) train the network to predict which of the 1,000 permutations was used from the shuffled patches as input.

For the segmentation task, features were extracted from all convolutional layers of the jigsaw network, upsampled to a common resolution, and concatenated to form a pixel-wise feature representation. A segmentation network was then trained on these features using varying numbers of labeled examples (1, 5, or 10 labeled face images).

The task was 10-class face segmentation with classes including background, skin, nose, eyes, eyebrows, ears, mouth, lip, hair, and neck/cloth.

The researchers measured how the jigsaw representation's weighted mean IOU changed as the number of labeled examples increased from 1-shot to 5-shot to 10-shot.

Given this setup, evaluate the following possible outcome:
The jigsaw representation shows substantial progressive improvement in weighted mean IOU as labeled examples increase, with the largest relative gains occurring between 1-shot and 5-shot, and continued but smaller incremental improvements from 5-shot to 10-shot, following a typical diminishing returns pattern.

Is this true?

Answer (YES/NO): YES